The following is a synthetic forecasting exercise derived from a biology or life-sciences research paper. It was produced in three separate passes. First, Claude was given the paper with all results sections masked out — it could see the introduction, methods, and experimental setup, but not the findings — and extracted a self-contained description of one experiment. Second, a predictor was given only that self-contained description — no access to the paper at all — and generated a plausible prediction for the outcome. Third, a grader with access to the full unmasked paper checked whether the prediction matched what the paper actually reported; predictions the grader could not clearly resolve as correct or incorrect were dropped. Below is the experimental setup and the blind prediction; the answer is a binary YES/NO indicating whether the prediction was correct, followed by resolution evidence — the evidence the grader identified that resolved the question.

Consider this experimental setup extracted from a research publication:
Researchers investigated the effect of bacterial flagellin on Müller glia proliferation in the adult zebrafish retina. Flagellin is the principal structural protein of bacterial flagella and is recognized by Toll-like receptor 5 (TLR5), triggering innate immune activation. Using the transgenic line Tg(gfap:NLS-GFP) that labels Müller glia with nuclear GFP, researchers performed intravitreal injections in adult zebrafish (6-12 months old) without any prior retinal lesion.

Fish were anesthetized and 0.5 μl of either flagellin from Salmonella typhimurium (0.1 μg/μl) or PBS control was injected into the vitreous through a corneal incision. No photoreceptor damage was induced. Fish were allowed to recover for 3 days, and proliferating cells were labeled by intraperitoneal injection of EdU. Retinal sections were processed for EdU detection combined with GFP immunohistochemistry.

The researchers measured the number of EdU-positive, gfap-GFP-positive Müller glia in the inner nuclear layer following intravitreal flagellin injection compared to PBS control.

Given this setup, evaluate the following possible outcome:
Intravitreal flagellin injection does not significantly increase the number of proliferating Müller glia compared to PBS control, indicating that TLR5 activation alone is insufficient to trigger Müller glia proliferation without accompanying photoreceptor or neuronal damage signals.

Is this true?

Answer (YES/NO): NO